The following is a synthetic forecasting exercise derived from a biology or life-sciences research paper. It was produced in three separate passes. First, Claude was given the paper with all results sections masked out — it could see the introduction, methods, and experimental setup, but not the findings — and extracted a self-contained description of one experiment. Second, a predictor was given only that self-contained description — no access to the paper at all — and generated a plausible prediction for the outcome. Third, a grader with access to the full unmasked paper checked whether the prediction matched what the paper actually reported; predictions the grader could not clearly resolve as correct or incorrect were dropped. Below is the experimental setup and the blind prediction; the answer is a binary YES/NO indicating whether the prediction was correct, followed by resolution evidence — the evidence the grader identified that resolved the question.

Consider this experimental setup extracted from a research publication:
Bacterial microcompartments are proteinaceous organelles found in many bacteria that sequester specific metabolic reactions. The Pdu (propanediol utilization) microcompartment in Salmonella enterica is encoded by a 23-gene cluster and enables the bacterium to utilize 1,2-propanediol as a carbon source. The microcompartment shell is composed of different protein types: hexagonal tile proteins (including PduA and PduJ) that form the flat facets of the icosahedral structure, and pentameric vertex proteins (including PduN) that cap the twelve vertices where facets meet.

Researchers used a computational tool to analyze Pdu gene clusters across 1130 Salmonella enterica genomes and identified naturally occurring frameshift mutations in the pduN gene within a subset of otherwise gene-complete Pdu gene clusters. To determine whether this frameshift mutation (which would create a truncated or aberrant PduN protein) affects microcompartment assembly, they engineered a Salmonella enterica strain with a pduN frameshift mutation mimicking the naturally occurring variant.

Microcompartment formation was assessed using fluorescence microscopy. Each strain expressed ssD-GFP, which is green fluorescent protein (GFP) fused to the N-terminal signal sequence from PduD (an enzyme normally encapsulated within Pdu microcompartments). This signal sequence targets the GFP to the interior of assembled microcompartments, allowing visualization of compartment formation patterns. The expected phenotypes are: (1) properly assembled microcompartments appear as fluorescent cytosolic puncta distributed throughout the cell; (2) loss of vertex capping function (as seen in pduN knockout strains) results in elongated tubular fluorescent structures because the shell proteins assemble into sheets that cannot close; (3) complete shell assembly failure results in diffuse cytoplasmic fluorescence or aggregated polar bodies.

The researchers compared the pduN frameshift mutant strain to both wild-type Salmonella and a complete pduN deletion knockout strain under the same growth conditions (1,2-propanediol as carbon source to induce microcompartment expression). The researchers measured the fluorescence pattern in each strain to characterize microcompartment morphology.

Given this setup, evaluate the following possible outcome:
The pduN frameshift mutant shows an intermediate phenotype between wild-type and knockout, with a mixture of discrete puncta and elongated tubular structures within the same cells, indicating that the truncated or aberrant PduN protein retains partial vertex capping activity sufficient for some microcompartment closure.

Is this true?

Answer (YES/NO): NO